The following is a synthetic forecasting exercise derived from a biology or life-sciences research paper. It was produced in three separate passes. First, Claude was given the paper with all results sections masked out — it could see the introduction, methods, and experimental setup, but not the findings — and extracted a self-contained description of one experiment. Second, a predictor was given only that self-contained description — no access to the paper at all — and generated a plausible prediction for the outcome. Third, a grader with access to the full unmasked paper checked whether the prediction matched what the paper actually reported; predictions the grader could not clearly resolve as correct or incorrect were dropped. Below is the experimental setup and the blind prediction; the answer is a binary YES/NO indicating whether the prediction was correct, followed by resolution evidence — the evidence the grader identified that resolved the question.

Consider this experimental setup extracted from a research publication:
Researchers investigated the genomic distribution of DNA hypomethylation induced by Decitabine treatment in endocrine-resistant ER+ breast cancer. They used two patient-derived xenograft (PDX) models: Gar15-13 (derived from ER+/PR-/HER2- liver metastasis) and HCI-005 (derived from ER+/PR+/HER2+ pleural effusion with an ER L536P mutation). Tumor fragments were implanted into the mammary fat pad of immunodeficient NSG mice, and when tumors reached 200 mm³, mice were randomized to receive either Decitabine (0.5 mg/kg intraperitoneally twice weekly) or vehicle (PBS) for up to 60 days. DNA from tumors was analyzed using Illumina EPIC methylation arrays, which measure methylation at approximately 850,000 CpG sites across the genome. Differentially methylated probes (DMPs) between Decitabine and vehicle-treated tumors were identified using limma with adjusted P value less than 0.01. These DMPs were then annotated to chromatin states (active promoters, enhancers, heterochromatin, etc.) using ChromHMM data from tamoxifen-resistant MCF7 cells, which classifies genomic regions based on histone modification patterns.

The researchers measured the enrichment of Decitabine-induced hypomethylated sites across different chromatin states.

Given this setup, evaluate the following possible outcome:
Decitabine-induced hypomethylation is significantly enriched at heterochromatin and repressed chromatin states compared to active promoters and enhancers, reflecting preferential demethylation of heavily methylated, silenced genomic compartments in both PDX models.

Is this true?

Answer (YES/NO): NO